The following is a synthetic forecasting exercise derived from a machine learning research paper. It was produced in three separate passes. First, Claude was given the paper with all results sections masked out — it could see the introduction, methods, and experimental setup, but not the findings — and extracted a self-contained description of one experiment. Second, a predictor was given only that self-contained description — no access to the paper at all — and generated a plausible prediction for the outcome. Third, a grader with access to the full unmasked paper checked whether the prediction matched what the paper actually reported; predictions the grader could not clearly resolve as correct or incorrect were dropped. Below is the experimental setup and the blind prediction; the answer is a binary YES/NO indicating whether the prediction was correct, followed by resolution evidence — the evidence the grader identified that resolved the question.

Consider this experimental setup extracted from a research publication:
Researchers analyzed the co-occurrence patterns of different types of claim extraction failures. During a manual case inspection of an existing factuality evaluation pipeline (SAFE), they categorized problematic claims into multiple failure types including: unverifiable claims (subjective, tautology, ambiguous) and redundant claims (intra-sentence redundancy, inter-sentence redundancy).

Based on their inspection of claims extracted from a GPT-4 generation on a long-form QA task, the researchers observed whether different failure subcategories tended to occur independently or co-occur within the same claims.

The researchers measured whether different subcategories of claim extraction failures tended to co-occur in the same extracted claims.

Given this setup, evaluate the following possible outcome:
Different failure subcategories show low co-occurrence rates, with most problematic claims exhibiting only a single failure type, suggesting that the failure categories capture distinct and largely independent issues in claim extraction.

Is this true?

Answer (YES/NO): NO